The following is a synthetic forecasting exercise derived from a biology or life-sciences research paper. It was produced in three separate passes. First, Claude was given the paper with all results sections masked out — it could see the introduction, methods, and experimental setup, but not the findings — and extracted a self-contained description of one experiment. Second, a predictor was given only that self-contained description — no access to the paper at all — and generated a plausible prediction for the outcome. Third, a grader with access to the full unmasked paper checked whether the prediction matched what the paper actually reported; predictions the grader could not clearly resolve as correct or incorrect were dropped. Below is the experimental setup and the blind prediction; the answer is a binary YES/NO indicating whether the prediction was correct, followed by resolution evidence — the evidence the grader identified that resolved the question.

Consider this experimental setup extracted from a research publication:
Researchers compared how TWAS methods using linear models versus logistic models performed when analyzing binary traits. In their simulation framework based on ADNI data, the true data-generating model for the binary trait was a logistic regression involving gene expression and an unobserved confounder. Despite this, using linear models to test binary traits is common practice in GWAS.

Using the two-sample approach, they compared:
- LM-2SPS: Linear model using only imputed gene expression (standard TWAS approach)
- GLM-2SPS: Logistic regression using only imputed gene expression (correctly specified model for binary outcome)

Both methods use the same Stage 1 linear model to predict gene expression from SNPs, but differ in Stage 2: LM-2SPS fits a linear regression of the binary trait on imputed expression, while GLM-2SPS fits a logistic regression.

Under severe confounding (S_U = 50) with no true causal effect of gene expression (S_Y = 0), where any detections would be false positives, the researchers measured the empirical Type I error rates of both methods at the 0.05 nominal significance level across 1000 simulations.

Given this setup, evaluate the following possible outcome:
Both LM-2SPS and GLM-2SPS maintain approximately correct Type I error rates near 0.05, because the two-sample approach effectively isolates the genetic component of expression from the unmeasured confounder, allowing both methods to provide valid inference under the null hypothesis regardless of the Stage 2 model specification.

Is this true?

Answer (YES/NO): YES